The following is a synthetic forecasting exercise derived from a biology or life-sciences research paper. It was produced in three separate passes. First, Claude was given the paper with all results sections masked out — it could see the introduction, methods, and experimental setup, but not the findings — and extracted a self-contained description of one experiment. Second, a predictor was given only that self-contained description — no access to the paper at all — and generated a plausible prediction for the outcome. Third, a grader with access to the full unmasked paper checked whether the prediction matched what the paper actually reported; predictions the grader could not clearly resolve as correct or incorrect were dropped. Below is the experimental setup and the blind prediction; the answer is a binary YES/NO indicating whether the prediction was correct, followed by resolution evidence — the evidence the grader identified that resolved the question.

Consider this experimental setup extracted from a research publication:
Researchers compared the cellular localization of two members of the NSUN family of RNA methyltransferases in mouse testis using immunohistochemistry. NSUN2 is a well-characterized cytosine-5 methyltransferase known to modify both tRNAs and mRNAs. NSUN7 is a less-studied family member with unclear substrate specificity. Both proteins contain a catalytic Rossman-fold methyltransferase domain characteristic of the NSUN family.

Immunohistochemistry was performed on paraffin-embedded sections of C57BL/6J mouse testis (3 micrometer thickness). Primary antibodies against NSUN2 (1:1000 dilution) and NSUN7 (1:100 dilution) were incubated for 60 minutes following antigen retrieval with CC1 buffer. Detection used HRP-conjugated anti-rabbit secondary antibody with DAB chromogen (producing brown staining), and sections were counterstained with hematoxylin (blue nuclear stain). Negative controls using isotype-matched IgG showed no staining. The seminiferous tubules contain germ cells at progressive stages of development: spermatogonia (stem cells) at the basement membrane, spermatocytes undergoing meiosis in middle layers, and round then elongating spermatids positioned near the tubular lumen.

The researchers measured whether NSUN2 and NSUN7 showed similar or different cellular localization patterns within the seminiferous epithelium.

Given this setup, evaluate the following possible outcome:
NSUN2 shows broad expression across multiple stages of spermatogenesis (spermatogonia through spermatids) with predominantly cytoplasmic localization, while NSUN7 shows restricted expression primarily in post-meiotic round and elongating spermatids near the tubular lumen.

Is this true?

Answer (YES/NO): NO